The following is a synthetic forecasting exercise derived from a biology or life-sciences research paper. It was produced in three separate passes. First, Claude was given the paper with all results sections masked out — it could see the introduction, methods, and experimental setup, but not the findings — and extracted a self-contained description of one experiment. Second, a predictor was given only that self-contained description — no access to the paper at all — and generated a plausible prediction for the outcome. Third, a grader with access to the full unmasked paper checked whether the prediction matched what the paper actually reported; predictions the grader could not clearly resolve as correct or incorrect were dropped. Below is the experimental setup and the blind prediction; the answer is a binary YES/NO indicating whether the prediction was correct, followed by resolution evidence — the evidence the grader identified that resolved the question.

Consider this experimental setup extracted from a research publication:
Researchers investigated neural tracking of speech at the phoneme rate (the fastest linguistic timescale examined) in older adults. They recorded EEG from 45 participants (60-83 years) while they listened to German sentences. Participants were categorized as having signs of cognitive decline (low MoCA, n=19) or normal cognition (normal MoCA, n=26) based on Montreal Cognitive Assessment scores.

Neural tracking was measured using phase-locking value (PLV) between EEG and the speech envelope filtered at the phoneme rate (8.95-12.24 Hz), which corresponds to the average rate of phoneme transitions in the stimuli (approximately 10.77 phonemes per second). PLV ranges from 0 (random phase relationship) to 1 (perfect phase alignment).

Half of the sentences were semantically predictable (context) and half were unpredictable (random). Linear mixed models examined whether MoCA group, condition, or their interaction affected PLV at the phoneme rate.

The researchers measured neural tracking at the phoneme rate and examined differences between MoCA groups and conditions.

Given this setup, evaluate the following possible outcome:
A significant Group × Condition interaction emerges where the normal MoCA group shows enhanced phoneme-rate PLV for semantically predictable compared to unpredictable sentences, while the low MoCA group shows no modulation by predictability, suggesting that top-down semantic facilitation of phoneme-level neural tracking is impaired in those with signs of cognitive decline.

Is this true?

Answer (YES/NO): NO